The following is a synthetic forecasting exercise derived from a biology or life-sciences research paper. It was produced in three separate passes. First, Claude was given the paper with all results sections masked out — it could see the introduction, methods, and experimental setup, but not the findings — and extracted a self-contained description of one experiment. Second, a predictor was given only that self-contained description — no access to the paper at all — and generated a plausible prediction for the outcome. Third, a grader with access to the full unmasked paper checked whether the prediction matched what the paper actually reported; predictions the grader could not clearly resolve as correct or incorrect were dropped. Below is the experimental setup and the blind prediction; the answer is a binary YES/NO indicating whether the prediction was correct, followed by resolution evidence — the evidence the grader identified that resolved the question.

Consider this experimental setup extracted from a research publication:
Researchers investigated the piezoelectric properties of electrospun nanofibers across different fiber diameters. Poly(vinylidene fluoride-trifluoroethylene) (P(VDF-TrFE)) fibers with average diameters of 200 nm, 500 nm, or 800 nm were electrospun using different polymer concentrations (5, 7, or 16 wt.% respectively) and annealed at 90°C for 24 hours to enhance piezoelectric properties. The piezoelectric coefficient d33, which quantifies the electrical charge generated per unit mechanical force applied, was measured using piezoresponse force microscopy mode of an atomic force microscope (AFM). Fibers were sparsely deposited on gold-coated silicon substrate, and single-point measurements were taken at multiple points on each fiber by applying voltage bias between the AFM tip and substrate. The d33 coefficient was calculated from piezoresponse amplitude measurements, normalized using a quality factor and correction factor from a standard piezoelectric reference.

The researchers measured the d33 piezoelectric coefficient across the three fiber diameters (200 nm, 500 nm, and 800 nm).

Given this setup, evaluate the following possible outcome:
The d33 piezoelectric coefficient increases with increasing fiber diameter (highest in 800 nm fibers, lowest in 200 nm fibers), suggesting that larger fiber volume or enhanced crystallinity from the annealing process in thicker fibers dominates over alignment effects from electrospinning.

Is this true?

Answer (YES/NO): NO